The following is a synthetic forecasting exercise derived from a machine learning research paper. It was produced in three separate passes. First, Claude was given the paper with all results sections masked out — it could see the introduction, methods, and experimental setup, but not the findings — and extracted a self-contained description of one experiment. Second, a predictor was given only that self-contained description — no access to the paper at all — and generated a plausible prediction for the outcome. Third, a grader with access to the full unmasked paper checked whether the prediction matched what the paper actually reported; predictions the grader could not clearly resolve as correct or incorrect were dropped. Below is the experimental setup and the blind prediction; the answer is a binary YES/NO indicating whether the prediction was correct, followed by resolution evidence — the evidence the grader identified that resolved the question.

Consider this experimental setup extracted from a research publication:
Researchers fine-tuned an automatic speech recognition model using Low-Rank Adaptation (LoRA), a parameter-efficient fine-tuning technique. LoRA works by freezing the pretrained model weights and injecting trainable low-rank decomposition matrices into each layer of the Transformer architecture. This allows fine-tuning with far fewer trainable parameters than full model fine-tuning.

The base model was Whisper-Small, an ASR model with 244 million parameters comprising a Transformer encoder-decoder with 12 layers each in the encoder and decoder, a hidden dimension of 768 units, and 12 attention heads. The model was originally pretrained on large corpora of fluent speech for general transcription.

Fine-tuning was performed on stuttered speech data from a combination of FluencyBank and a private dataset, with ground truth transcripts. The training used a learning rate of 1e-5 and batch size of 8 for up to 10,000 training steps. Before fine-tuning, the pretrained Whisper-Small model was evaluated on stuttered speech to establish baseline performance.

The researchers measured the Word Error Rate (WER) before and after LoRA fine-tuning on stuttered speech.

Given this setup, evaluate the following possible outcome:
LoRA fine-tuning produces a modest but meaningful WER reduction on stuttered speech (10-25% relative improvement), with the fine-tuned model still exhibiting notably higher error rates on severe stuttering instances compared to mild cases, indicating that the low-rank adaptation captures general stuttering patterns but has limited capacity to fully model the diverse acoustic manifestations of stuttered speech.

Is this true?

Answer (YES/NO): NO